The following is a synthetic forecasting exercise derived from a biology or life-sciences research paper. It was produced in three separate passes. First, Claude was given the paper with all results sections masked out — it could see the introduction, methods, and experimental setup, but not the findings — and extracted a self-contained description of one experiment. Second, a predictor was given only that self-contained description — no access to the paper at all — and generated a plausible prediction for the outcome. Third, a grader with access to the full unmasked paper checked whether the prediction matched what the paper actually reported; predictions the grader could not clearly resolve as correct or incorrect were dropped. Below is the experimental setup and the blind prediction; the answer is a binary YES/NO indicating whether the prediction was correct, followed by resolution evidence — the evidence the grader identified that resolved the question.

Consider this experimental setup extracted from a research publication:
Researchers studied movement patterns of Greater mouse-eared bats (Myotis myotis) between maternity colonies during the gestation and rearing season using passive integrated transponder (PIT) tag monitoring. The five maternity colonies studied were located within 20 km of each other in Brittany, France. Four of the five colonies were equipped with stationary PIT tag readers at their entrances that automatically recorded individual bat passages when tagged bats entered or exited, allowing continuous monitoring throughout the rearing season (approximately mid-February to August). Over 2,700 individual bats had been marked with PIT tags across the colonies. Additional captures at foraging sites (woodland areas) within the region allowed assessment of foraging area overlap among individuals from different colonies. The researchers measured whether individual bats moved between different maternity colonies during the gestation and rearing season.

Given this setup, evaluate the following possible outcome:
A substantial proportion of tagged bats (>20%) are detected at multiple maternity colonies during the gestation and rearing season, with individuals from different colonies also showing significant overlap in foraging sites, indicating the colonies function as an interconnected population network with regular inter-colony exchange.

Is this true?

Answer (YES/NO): NO